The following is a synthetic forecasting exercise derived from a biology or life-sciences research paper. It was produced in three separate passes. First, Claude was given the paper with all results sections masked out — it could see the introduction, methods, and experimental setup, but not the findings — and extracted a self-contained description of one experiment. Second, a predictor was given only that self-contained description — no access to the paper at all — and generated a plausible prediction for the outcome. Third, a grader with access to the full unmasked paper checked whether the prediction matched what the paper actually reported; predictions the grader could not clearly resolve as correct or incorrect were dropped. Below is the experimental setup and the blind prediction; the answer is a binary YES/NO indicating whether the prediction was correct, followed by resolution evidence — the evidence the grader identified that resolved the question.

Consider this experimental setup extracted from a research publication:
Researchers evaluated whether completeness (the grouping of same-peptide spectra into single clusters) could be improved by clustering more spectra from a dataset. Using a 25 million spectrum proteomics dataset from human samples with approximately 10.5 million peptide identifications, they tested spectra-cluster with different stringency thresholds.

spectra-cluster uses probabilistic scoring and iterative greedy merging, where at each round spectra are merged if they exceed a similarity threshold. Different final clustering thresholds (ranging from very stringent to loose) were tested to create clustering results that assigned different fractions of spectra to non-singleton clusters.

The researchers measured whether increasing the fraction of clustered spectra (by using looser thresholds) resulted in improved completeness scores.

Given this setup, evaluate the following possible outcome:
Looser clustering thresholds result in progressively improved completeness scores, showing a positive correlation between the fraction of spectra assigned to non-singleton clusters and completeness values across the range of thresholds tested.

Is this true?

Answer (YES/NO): NO